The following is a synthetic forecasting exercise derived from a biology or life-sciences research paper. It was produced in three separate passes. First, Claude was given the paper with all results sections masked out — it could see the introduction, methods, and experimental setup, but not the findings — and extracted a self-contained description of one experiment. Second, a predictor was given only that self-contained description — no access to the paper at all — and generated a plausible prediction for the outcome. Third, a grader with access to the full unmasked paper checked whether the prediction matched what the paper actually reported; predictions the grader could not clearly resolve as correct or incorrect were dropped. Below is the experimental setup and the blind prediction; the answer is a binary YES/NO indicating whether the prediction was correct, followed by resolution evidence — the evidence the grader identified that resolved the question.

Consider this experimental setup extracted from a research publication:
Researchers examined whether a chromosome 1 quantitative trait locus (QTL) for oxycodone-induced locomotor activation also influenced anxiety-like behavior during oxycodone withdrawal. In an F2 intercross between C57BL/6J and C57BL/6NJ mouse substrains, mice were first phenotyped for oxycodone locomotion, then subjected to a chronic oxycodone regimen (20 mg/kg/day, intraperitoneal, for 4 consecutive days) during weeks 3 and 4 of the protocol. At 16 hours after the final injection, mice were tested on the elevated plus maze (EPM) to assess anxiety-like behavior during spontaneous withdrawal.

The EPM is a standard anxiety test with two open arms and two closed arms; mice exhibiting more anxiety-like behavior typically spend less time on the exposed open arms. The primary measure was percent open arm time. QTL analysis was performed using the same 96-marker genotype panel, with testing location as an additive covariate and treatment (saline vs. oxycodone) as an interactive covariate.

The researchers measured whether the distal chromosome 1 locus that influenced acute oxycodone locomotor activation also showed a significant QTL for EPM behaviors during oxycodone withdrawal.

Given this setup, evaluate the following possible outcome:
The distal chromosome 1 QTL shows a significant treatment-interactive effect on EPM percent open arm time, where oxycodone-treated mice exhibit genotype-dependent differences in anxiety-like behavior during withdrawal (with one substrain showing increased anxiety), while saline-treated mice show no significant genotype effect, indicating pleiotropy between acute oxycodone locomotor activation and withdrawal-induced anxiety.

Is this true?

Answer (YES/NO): NO